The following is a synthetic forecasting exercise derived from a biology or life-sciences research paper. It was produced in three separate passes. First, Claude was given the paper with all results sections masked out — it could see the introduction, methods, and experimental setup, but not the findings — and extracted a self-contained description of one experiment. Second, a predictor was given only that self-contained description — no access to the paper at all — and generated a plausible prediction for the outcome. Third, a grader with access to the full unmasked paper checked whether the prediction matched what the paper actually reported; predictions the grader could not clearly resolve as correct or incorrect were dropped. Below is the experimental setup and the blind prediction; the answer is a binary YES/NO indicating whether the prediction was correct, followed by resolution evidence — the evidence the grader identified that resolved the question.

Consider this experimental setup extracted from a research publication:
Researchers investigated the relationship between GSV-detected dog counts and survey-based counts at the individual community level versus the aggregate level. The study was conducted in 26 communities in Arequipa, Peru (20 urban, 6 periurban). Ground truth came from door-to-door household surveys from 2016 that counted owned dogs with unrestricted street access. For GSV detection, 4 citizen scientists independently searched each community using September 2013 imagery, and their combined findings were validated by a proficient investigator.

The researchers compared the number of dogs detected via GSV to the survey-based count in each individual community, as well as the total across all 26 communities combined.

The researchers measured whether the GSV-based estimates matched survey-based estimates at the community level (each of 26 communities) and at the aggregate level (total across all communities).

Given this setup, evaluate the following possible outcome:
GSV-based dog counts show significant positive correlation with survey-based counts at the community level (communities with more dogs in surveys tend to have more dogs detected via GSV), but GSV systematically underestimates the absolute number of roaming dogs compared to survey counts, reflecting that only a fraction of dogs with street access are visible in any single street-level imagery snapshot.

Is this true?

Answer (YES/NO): NO